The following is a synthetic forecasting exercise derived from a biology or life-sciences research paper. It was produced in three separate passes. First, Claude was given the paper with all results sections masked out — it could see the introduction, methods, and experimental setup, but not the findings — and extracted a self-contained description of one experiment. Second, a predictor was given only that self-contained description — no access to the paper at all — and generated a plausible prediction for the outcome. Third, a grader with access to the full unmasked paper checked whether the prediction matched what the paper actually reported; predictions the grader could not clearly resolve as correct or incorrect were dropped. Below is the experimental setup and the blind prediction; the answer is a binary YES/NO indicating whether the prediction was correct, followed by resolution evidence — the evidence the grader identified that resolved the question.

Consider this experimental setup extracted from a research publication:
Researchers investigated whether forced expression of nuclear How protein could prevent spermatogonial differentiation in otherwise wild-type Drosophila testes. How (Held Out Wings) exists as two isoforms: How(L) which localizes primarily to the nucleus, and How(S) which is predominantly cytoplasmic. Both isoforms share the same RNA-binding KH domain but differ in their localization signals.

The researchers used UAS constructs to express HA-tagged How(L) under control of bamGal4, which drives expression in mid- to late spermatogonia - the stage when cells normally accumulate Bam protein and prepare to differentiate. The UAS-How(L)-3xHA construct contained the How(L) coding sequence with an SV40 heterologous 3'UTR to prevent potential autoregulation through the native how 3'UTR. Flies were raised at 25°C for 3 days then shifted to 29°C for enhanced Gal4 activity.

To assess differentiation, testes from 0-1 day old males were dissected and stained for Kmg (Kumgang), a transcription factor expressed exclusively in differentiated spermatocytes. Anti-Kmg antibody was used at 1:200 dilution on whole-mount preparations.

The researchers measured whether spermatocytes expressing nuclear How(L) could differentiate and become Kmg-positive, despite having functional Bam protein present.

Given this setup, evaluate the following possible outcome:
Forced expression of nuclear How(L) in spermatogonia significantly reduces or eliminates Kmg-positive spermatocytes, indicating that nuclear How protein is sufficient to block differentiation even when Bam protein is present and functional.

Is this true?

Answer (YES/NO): YES